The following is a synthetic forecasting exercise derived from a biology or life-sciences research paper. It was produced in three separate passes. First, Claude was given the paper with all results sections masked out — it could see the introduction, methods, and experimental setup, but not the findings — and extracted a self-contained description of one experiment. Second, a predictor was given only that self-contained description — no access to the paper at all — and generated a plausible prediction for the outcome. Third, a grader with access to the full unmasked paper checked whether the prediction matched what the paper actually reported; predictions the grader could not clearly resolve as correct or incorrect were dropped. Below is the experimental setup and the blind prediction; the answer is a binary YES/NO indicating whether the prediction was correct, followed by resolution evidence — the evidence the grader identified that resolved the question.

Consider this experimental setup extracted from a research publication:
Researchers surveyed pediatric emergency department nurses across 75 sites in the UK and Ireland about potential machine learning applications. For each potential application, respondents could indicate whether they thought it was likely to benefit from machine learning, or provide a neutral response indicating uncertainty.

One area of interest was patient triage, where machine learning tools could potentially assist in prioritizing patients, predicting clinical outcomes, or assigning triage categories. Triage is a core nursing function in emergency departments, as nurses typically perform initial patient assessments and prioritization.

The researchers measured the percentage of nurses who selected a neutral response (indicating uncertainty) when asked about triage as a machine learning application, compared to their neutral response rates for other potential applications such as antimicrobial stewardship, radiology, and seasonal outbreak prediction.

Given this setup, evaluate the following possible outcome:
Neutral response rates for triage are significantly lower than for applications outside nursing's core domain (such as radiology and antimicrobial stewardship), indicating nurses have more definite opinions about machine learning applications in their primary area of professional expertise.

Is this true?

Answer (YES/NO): YES